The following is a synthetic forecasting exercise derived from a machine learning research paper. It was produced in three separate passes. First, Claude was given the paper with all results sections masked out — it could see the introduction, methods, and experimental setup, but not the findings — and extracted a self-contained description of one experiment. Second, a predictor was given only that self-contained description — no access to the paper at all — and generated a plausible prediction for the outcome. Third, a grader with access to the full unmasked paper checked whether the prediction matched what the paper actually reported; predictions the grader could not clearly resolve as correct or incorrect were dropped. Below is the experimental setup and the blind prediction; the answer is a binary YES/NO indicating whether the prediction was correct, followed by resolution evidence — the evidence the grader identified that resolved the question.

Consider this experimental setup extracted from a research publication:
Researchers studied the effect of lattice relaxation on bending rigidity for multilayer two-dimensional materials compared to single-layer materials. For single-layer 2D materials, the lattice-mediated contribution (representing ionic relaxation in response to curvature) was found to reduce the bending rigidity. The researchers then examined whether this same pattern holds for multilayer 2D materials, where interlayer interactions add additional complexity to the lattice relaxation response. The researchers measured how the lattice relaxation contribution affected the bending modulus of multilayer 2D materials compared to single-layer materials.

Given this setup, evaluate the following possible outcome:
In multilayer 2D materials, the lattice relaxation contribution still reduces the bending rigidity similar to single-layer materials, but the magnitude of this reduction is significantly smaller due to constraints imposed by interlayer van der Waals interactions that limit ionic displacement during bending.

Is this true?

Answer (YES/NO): NO